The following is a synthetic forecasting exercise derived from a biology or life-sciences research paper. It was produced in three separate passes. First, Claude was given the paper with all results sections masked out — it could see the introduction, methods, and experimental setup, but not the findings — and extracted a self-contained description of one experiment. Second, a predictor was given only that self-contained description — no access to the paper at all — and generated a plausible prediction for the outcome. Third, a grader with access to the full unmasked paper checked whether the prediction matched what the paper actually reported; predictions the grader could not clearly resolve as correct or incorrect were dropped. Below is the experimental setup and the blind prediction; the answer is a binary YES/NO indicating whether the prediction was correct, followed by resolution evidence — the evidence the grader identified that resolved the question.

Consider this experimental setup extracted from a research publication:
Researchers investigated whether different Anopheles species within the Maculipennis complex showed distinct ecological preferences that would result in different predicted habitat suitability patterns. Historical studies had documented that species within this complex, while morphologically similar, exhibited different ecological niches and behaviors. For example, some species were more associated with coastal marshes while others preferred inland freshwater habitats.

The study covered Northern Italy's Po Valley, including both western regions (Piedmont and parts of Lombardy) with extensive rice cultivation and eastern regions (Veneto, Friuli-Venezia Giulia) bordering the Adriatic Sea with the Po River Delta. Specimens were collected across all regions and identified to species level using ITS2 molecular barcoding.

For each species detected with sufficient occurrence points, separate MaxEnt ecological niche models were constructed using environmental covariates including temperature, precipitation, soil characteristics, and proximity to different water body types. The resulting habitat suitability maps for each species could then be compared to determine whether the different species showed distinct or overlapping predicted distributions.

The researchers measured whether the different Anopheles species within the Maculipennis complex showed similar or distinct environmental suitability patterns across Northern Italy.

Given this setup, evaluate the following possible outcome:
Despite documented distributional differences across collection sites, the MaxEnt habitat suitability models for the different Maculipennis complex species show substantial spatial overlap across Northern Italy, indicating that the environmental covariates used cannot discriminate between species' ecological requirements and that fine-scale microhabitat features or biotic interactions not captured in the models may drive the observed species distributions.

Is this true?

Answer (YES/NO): NO